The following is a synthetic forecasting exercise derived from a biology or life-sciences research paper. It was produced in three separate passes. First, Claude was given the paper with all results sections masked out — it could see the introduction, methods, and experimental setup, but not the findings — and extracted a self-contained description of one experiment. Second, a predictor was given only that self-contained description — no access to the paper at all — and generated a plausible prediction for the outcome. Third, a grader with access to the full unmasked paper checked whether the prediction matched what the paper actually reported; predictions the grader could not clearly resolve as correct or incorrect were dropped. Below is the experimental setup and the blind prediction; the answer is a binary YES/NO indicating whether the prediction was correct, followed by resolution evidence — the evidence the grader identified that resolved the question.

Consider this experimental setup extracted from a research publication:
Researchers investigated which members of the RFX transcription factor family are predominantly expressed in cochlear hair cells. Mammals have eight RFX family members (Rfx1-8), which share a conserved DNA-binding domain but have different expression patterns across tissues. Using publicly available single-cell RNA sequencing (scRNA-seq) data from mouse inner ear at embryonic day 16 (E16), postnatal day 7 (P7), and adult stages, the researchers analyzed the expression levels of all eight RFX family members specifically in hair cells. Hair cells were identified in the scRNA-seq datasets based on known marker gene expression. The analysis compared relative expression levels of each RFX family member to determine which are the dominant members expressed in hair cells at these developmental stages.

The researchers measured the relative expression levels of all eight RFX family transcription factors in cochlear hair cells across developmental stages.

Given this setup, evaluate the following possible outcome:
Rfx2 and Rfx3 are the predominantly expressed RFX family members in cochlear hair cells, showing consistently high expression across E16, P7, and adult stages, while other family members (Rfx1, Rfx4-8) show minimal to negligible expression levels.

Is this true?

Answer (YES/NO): NO